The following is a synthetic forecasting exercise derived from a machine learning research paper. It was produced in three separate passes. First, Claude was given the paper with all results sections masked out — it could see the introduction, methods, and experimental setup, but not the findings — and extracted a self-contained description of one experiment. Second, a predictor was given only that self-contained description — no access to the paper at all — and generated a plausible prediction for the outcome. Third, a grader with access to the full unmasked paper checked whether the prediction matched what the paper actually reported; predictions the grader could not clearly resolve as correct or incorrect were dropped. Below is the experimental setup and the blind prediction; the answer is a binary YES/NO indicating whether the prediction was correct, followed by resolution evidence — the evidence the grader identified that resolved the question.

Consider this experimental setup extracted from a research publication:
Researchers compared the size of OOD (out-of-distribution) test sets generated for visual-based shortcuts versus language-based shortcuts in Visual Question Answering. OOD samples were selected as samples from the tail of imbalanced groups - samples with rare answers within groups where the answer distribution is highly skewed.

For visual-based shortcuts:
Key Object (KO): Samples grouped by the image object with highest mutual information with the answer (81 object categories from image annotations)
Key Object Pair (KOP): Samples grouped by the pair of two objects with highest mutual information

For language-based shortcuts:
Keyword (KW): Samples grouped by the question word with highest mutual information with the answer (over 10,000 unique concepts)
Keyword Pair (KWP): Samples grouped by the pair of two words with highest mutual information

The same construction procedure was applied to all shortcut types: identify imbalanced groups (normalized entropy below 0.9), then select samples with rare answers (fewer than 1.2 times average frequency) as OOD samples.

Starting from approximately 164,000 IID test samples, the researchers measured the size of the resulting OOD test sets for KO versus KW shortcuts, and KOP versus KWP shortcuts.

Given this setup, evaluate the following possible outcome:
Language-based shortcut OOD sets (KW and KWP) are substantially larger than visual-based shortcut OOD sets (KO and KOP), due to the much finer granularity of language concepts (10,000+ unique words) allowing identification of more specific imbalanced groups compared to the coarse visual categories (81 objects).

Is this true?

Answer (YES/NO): NO